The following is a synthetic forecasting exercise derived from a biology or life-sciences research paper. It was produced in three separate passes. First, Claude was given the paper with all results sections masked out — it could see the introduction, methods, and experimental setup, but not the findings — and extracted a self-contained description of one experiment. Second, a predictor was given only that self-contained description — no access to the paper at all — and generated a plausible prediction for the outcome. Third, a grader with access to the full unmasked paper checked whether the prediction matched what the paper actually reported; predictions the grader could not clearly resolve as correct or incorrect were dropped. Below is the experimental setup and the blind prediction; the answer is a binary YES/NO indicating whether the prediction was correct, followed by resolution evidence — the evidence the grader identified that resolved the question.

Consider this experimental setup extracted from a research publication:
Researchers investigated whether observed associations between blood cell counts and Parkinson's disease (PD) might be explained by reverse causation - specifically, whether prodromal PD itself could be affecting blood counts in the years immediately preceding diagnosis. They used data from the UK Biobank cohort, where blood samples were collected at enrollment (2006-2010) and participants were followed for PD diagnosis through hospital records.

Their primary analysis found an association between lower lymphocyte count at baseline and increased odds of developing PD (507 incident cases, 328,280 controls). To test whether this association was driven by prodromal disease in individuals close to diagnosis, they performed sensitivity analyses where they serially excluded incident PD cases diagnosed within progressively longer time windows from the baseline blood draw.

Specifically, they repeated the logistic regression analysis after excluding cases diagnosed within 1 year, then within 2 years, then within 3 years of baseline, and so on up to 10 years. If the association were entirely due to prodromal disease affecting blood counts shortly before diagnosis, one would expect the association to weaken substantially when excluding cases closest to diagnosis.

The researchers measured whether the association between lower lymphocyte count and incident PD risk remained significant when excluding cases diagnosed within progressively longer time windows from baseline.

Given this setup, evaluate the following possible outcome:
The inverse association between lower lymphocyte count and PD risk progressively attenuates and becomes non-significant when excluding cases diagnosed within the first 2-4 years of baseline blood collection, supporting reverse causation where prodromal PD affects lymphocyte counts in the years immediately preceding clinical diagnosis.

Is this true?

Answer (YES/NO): NO